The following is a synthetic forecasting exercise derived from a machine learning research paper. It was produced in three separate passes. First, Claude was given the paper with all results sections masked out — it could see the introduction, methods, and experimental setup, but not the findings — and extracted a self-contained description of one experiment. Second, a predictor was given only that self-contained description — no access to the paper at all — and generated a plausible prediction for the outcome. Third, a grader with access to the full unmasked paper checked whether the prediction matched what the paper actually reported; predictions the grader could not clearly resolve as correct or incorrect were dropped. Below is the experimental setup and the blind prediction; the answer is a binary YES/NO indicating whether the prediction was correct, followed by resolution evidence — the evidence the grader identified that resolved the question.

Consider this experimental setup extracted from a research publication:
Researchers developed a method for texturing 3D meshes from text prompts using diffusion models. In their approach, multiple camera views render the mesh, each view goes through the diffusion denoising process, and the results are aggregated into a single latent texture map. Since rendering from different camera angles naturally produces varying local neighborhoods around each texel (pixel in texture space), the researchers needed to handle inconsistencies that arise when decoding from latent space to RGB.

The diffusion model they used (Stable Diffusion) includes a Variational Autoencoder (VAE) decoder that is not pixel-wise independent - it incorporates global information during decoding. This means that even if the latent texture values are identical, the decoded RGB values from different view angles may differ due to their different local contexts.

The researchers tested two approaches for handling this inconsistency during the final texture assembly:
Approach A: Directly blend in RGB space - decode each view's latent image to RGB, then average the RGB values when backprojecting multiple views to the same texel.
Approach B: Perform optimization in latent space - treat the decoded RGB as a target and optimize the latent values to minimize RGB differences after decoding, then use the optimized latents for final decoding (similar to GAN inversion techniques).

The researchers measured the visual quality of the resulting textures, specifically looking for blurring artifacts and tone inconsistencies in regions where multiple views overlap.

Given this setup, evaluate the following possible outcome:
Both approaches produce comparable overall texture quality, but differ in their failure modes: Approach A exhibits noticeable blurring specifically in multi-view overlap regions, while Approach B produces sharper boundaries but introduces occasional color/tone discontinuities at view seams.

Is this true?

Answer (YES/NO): NO